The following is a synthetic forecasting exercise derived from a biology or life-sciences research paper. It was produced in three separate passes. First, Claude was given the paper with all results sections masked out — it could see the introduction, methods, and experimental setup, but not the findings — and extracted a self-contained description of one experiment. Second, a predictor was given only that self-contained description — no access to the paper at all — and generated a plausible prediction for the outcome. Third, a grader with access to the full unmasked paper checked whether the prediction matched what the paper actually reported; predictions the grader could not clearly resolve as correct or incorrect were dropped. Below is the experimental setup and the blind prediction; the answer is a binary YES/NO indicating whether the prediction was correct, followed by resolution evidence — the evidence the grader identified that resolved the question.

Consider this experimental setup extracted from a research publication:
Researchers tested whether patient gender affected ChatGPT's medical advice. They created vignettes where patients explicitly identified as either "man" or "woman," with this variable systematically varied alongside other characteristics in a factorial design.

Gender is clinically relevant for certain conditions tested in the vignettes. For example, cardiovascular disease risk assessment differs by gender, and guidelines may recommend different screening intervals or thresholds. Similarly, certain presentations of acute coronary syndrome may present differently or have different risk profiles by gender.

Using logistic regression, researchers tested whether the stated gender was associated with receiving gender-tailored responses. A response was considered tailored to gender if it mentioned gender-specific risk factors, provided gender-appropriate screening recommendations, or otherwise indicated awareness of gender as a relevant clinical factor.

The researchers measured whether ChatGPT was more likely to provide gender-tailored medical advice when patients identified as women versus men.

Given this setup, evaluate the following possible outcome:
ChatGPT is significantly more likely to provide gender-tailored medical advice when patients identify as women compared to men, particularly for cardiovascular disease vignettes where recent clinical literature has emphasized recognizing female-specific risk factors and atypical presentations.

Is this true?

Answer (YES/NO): NO